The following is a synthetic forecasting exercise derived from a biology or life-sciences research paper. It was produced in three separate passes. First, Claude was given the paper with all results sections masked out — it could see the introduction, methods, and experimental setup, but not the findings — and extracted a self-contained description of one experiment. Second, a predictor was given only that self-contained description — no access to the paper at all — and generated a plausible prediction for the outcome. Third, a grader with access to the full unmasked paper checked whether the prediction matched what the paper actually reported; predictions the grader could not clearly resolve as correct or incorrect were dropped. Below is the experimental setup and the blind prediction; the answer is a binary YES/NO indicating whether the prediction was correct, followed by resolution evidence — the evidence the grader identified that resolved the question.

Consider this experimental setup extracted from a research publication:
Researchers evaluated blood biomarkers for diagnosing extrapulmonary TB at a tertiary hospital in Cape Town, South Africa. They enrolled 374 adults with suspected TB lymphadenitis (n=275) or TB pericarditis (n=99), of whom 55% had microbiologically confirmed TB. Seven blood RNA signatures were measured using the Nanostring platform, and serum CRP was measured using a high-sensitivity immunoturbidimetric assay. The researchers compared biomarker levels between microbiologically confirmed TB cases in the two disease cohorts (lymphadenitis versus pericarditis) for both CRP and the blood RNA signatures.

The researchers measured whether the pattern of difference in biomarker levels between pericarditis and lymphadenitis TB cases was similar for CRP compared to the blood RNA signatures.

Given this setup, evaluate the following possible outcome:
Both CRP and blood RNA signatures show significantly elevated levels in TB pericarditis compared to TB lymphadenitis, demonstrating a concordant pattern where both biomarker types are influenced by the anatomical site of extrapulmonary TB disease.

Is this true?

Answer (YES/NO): NO